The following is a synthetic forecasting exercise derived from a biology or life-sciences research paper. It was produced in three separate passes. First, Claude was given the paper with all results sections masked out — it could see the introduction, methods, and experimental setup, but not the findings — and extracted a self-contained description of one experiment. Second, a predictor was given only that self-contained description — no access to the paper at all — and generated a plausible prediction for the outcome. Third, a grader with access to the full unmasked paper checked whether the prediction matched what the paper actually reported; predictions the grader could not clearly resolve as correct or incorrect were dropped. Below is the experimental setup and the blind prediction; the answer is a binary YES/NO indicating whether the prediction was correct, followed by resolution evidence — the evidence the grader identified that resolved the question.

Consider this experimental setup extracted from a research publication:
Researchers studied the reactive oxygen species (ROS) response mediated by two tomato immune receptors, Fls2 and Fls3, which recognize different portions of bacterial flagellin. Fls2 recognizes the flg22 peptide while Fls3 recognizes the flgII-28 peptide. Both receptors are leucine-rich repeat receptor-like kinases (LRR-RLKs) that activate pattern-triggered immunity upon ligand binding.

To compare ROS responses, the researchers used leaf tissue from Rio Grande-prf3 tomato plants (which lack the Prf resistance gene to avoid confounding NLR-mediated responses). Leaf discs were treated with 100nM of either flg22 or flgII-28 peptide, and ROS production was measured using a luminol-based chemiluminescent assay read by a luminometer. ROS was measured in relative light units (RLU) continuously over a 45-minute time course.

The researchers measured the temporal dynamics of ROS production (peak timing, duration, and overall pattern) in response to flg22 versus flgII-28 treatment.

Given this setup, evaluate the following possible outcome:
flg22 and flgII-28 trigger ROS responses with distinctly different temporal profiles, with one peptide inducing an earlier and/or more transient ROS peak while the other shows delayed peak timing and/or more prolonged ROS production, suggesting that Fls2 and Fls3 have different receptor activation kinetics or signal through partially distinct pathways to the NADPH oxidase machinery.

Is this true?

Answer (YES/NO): YES